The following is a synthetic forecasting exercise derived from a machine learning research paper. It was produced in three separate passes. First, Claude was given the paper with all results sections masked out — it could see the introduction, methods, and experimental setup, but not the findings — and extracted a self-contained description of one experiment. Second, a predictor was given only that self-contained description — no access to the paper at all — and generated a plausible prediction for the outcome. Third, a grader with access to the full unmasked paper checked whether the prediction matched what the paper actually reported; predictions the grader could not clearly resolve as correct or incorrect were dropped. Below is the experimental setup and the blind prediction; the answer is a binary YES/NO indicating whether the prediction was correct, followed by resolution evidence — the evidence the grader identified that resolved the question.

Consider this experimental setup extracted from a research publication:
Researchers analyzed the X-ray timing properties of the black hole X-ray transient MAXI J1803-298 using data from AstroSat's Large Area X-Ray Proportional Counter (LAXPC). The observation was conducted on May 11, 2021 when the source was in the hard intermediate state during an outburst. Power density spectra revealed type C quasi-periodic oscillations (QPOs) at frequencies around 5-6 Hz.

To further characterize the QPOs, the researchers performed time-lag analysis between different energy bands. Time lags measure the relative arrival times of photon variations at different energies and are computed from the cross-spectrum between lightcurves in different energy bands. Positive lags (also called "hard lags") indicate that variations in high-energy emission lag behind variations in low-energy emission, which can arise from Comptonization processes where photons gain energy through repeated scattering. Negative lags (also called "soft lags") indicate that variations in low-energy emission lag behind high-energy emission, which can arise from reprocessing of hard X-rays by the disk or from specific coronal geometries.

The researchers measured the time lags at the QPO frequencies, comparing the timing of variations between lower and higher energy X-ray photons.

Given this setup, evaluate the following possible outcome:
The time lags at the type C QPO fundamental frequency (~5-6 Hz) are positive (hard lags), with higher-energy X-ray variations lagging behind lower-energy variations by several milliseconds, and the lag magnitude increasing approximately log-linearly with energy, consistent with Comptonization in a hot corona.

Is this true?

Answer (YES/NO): NO